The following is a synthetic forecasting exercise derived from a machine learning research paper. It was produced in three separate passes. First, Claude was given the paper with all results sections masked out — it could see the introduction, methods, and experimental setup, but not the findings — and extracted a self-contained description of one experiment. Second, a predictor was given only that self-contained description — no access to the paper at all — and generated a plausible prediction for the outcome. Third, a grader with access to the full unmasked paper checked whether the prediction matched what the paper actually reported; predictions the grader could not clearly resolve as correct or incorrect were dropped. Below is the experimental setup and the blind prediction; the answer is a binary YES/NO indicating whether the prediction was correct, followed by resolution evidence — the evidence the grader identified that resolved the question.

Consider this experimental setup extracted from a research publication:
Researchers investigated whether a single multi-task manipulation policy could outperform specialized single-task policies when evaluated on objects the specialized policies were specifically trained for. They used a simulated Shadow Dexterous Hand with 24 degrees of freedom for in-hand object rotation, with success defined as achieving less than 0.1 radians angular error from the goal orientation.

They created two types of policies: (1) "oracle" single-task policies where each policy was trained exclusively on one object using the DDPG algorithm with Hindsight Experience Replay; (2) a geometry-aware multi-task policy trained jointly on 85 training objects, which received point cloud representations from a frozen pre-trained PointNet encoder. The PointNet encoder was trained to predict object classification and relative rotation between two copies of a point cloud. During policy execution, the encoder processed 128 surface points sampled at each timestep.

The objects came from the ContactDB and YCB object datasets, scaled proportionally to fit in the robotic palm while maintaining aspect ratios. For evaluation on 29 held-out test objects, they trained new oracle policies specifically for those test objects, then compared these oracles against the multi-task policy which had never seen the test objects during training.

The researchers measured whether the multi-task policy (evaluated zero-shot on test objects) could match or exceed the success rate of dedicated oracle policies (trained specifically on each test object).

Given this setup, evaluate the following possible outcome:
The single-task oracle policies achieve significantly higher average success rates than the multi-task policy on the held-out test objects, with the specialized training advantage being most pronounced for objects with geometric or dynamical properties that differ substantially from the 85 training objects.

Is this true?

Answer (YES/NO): NO